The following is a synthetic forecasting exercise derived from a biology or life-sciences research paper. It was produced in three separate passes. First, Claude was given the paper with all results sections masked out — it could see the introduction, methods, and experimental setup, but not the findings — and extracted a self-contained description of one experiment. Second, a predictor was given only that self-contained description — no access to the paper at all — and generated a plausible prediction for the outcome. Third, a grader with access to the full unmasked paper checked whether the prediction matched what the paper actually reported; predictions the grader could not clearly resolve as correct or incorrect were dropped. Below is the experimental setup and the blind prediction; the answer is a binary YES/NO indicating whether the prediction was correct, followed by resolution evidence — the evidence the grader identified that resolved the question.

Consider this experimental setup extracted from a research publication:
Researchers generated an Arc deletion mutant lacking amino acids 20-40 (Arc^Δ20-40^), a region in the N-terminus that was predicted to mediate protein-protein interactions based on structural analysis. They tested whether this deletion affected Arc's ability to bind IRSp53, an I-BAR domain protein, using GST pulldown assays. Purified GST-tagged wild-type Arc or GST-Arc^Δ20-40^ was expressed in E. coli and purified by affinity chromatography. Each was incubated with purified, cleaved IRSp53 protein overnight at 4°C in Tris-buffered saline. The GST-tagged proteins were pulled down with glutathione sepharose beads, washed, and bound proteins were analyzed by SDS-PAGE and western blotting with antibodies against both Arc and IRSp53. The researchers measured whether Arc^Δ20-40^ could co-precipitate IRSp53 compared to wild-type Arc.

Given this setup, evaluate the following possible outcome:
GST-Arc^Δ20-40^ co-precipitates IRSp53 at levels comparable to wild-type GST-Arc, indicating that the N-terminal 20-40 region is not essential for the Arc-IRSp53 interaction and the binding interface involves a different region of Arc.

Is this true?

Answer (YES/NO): NO